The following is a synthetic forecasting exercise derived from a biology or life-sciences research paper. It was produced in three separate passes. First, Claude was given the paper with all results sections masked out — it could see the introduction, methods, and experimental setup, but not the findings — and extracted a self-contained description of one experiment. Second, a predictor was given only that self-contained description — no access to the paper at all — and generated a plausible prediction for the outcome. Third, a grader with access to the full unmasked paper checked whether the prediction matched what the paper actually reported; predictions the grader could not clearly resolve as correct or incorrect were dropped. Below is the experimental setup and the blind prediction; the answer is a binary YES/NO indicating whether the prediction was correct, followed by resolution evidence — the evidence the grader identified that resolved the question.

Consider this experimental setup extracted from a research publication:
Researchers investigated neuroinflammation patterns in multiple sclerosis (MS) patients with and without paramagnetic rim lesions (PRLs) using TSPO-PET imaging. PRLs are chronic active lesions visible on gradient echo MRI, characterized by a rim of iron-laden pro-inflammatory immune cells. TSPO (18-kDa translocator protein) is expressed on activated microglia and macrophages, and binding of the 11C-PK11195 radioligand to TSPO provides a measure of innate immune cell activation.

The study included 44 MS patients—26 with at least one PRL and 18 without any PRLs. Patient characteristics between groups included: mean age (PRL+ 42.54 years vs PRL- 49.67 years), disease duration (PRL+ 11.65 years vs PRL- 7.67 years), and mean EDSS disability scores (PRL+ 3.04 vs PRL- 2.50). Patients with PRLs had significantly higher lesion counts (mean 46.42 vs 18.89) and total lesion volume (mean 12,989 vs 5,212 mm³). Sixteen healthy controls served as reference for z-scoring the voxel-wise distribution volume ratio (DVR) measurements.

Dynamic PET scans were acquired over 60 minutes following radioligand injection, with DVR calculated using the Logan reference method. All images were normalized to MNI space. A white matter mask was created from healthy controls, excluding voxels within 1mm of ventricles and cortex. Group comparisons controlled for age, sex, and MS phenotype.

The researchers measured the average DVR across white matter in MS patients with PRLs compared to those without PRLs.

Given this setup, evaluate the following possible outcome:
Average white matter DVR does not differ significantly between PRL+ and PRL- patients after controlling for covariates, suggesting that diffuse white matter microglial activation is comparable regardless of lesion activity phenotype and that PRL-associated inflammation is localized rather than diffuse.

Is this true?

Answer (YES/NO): YES